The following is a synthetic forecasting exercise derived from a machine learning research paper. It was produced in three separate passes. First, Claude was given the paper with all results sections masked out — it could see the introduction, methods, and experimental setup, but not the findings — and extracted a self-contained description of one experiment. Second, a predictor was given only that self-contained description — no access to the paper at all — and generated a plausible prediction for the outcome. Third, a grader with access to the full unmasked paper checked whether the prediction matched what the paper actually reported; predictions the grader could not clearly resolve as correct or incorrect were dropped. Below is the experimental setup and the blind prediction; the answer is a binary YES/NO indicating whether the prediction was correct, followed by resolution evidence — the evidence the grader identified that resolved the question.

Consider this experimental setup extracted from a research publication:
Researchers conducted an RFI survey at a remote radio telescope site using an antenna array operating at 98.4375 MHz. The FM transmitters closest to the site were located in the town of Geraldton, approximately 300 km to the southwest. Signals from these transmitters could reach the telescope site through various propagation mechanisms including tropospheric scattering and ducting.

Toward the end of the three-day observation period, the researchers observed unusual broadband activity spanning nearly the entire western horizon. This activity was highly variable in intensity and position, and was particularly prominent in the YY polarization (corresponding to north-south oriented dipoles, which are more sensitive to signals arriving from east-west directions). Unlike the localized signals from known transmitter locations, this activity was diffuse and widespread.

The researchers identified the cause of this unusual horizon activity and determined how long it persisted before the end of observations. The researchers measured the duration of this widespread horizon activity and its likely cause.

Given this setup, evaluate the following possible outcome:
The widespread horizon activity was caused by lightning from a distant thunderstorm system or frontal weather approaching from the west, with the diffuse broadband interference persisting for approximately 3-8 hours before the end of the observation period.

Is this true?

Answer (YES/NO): NO